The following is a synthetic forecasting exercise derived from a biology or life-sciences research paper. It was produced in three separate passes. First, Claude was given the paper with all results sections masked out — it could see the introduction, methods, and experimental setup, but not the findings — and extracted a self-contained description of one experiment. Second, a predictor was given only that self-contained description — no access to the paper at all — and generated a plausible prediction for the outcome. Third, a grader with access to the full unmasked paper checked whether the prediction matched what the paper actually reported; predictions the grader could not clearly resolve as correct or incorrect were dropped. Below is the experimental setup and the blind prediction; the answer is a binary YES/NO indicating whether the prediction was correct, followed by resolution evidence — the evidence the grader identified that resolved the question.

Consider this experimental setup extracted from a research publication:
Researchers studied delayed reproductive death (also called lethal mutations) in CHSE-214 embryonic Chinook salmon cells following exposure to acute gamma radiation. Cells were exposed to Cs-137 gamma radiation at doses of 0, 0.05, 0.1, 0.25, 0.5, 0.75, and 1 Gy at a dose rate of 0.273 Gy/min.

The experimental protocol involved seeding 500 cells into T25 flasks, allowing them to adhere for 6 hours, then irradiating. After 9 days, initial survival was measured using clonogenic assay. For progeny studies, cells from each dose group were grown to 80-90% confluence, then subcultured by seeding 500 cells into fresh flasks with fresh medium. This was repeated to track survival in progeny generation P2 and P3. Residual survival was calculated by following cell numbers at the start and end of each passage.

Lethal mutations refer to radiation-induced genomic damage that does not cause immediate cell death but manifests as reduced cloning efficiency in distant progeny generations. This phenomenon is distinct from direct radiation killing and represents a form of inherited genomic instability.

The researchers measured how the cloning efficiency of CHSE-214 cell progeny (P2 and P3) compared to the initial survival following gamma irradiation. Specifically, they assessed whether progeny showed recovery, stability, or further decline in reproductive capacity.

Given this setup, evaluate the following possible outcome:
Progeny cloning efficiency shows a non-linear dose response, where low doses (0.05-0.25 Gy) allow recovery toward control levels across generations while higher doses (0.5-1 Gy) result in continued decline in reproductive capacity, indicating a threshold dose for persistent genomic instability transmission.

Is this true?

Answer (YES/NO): NO